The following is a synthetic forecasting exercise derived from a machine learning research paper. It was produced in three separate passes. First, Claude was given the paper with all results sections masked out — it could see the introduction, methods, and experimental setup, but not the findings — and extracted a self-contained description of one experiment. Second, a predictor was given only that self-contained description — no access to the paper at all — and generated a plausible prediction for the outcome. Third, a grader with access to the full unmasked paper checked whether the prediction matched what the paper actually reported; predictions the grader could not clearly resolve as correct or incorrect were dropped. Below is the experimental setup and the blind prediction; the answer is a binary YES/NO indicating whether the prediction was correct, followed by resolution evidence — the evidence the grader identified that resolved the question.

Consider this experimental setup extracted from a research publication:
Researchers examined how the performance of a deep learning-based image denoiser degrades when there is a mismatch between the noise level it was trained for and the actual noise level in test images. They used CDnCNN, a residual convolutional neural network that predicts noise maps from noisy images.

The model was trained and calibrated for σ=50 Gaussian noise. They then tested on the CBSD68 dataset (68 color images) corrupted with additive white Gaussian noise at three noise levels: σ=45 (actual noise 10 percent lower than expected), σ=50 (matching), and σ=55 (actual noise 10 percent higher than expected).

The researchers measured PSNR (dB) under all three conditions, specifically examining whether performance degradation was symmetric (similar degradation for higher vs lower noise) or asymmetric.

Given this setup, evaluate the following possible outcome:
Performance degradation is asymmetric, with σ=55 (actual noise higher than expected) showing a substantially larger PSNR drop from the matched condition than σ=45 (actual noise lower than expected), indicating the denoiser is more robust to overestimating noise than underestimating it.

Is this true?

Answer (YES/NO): YES